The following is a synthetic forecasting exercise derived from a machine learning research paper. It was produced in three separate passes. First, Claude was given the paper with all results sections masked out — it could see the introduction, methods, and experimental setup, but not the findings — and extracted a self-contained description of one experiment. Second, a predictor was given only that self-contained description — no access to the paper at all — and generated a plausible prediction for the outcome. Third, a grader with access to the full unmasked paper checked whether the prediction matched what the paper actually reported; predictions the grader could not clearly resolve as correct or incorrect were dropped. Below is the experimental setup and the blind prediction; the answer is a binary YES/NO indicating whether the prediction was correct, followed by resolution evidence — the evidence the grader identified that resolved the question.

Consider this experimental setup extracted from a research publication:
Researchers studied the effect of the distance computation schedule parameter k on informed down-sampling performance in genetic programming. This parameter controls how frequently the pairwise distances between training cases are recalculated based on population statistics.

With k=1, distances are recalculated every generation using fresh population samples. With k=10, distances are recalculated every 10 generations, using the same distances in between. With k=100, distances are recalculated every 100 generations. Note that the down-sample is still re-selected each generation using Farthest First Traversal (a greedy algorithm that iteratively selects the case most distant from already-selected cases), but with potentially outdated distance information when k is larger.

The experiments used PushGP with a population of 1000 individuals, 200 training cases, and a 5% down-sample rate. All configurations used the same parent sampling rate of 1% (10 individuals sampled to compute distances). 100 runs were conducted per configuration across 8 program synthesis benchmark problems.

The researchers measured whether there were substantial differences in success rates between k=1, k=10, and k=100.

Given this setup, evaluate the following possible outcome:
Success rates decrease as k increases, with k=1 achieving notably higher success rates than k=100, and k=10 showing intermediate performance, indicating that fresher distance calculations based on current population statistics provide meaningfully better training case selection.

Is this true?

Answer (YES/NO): NO